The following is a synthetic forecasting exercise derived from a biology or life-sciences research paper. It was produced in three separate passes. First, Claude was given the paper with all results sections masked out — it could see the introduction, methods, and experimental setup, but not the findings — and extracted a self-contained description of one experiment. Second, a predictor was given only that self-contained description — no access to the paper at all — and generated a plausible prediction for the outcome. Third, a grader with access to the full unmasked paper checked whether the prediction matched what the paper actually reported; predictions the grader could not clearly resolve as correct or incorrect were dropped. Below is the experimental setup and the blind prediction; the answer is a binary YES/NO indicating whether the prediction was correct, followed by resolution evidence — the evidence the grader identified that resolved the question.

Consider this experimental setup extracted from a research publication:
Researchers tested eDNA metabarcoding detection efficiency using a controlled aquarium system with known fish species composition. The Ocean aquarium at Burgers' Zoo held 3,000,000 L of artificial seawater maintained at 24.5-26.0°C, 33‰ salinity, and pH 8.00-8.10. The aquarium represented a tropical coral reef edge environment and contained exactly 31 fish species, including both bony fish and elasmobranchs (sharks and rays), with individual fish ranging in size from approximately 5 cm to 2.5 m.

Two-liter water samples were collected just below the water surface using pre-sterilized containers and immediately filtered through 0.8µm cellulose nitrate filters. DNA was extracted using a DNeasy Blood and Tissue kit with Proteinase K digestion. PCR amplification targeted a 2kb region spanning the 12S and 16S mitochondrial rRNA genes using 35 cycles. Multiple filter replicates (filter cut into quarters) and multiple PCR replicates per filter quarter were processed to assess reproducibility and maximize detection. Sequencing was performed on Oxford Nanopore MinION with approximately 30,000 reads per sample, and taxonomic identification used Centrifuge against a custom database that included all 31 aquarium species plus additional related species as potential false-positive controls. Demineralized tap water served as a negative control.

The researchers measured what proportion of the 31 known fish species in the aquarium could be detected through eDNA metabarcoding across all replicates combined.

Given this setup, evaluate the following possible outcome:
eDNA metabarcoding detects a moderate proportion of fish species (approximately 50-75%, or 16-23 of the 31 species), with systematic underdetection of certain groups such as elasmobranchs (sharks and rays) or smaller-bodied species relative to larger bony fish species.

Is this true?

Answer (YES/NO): YES